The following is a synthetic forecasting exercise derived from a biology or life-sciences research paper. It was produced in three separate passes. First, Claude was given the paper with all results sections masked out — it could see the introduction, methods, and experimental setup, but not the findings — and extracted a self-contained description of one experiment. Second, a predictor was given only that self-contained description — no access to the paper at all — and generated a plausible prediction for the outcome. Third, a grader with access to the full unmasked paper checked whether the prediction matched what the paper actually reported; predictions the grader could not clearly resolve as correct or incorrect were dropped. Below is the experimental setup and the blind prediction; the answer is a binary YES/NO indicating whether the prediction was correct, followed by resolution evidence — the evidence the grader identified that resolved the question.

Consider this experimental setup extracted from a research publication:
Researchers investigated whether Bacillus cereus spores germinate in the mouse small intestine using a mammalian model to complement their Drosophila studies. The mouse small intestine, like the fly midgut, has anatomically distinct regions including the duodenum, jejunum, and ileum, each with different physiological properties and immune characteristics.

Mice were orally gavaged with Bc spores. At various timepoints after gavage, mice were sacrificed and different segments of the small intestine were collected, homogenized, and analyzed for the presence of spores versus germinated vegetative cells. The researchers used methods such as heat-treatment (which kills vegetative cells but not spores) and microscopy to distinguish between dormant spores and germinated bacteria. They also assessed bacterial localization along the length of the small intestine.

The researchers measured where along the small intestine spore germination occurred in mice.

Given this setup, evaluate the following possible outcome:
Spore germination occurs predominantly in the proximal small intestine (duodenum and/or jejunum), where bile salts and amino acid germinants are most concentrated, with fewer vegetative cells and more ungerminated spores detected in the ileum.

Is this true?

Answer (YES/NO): NO